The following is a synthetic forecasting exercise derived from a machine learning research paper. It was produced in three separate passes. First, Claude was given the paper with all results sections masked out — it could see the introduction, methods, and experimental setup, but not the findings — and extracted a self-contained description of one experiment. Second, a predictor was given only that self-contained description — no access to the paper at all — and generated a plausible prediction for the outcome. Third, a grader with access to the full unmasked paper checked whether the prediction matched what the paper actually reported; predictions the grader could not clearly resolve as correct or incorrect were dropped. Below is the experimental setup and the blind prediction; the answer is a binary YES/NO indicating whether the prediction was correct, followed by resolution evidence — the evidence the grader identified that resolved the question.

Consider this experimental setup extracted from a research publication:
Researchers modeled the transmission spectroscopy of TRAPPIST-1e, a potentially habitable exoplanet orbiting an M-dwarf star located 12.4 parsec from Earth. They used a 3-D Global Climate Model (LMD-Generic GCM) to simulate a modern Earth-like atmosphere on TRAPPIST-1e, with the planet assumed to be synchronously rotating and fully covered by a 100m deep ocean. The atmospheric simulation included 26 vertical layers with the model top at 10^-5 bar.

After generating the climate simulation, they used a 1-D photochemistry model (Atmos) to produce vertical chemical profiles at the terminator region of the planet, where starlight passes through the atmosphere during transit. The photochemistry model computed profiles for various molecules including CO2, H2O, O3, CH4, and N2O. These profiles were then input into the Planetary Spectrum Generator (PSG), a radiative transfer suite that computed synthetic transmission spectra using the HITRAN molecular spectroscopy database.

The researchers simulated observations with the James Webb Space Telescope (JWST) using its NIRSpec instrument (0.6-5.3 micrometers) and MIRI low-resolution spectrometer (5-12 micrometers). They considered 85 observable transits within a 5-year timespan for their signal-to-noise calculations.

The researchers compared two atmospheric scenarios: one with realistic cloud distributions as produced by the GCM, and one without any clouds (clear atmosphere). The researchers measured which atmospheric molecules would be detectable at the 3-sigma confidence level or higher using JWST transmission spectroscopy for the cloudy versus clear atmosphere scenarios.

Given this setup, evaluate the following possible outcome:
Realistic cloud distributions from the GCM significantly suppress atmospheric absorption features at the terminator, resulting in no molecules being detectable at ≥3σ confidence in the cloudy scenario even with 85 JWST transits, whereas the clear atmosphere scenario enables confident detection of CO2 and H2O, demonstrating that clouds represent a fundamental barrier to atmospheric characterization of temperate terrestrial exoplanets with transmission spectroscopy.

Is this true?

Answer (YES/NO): NO